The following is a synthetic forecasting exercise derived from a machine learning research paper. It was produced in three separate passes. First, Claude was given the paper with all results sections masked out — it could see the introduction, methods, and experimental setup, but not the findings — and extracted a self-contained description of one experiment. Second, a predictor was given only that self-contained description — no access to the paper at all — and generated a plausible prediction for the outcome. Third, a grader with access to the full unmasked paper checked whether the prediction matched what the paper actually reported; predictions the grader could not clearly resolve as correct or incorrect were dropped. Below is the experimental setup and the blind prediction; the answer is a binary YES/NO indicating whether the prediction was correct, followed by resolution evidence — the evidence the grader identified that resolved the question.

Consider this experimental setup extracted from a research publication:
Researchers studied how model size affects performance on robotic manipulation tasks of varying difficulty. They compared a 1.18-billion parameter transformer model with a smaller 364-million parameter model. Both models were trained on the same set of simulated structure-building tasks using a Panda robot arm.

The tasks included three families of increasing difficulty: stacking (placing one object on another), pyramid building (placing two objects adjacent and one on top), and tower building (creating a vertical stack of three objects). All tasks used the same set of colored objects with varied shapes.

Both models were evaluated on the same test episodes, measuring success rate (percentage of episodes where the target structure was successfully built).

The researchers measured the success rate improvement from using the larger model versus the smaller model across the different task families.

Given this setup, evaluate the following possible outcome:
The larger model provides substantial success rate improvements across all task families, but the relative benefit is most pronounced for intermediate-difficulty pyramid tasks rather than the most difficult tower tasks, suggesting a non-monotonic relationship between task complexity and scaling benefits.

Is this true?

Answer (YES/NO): NO